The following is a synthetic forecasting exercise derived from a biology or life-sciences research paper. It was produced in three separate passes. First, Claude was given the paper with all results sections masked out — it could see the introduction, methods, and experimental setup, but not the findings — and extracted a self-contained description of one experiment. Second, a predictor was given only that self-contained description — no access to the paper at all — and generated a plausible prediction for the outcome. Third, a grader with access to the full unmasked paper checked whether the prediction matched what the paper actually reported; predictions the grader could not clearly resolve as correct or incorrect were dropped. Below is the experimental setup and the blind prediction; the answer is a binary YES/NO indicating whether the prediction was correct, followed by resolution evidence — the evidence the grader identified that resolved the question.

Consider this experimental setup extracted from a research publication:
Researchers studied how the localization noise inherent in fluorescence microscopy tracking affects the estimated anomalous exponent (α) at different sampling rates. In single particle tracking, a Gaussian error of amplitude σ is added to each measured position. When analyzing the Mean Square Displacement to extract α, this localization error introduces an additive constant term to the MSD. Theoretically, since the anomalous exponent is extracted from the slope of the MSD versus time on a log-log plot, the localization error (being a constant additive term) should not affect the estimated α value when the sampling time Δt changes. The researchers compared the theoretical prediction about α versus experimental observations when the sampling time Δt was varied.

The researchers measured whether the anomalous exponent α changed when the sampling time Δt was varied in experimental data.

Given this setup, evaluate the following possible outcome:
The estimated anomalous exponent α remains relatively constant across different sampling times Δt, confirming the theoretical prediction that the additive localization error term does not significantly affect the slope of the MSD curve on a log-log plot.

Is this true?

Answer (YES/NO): NO